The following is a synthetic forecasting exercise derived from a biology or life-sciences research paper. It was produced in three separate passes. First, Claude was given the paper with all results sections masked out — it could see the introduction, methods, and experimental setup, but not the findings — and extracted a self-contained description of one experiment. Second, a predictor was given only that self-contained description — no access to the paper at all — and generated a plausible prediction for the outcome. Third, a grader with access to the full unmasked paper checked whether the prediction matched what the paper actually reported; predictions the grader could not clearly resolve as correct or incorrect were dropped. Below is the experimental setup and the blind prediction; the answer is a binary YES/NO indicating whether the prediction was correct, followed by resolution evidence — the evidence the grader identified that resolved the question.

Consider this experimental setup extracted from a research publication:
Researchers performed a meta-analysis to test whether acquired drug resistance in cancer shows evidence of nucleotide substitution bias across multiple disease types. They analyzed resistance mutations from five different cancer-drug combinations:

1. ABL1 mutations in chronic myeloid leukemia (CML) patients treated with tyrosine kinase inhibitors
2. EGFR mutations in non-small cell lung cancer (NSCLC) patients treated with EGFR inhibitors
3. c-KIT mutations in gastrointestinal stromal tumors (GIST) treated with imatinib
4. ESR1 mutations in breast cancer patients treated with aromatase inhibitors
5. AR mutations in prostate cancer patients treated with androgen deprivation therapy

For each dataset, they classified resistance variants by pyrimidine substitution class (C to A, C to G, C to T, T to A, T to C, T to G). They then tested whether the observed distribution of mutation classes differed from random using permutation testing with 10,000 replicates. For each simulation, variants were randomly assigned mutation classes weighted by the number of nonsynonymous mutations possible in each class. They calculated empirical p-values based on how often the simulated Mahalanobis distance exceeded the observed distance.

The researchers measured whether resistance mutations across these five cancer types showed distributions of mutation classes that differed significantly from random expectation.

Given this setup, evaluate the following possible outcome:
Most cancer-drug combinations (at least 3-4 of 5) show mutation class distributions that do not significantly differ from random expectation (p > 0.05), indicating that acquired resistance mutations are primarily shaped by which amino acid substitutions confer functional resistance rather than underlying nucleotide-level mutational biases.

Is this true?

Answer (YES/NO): NO